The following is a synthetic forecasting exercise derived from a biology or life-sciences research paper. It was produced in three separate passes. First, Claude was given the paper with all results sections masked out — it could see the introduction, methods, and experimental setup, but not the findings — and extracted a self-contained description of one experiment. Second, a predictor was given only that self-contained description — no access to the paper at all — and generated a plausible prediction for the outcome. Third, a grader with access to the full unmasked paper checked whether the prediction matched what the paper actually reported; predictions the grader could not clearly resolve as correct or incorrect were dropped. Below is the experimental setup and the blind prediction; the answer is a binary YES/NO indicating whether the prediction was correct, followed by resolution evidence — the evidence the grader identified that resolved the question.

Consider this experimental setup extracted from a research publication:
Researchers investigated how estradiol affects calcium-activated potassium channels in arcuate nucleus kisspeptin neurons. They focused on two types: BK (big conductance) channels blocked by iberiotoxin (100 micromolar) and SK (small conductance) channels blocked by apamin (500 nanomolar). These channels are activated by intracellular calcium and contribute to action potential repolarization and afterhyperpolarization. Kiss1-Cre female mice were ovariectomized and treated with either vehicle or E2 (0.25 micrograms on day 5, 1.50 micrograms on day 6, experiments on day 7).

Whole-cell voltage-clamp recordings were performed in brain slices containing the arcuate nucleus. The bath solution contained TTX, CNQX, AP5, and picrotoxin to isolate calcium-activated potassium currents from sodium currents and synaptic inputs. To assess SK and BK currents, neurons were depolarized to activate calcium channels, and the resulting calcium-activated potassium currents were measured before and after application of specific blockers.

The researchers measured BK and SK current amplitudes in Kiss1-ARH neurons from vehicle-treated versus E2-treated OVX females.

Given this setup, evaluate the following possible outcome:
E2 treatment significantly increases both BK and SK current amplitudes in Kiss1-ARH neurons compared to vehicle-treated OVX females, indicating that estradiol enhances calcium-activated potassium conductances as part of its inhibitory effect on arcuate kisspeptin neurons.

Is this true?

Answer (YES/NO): NO